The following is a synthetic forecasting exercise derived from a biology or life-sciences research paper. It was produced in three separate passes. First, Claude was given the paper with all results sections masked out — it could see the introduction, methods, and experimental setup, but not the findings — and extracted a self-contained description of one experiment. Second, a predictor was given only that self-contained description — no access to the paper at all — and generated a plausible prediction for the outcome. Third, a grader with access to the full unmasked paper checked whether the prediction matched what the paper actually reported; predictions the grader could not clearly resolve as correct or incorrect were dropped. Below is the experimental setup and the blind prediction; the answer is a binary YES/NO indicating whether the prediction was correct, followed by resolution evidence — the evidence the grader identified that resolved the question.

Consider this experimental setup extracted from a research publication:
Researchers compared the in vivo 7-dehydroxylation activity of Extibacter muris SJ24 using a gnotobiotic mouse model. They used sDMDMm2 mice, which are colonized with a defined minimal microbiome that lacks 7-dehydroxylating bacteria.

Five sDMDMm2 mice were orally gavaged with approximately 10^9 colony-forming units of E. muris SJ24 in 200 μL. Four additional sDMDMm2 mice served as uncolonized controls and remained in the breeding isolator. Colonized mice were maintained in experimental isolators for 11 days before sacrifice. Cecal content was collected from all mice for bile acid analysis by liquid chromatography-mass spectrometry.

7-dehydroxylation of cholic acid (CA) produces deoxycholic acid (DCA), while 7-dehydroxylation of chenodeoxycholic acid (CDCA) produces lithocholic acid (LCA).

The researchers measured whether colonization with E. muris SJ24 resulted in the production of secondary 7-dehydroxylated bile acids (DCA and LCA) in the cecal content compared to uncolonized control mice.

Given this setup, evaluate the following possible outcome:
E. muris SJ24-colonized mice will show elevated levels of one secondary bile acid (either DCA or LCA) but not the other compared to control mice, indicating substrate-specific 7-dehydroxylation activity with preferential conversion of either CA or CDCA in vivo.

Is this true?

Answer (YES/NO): NO